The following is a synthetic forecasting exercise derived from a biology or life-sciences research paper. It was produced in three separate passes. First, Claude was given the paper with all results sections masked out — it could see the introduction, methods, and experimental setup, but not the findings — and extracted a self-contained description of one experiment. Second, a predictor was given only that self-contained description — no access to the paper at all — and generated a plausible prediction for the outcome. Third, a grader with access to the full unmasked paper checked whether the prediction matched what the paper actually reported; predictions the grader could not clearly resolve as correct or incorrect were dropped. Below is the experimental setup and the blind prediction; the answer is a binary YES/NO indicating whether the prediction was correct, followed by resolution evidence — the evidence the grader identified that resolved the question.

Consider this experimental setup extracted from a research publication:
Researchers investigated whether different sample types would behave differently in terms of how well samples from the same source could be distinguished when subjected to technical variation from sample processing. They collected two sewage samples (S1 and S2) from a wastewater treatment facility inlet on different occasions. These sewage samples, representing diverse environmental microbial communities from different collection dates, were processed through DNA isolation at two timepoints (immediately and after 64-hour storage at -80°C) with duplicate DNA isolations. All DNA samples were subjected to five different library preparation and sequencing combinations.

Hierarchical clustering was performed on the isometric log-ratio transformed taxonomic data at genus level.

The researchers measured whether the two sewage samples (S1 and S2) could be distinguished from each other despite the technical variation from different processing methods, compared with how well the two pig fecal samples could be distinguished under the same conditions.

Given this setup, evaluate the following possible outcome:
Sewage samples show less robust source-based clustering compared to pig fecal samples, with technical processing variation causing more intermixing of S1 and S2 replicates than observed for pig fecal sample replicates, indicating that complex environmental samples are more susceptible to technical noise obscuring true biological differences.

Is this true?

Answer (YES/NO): NO